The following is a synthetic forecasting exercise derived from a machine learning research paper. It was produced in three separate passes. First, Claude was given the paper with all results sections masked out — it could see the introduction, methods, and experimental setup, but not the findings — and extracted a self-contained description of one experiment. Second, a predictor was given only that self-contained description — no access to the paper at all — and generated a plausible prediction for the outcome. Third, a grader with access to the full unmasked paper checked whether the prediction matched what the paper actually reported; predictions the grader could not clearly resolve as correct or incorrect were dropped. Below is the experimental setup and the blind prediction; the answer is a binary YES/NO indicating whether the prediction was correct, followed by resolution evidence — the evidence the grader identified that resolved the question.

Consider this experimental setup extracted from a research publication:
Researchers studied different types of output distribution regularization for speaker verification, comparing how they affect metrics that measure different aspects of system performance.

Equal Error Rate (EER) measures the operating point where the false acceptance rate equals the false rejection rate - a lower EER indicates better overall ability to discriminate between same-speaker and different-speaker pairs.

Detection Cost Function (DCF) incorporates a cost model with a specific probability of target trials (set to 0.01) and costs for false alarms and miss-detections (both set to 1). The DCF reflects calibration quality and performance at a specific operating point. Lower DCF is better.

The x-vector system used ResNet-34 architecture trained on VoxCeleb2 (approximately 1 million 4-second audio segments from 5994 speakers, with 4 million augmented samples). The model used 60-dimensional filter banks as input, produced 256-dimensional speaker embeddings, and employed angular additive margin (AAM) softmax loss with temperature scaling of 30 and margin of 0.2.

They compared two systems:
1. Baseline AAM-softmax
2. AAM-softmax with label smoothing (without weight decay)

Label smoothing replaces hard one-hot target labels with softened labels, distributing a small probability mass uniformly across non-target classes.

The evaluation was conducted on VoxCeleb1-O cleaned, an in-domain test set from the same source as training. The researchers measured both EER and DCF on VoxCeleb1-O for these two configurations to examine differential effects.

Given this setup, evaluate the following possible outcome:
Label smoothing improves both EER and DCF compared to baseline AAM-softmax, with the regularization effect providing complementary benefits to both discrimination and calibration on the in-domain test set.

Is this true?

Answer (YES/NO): NO